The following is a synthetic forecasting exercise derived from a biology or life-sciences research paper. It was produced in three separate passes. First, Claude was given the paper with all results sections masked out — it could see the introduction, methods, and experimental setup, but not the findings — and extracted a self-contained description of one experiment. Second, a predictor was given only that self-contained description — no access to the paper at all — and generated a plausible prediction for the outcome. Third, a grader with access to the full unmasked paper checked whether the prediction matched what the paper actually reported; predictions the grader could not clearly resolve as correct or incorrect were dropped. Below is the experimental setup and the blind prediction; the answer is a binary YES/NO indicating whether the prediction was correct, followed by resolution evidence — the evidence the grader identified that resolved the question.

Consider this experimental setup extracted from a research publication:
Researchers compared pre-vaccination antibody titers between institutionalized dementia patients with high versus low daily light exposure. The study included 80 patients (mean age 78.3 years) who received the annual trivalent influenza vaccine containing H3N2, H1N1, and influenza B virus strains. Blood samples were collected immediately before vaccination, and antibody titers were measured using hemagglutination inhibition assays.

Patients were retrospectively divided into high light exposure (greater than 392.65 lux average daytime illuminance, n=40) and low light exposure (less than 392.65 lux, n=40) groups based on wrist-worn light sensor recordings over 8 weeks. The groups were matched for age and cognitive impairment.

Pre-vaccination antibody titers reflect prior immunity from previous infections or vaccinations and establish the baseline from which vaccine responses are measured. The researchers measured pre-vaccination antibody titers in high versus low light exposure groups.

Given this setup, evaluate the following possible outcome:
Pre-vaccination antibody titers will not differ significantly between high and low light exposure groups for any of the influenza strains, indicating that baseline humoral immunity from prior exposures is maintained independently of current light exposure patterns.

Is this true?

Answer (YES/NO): YES